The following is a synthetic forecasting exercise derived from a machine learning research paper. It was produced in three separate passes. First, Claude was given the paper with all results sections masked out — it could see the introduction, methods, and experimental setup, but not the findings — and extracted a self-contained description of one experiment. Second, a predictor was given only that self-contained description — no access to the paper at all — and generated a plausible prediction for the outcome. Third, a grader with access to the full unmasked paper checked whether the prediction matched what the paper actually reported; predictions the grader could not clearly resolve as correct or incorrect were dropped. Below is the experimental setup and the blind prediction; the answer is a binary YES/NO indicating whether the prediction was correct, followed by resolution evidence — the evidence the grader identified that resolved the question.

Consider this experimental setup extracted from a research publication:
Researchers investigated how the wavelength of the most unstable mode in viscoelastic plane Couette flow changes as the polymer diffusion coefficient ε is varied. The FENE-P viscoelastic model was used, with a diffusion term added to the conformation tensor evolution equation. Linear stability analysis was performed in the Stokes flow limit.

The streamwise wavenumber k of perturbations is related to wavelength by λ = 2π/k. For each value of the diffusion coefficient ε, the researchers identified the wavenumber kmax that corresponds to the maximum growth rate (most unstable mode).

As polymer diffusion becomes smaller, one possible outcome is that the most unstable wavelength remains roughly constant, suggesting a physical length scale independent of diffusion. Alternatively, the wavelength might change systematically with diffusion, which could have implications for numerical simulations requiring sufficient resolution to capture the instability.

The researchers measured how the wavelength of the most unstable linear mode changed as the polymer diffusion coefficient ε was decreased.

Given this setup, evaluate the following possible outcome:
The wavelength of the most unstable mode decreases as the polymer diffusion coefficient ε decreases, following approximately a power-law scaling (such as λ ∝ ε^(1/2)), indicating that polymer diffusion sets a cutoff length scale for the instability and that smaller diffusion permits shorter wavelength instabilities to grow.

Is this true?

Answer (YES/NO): YES